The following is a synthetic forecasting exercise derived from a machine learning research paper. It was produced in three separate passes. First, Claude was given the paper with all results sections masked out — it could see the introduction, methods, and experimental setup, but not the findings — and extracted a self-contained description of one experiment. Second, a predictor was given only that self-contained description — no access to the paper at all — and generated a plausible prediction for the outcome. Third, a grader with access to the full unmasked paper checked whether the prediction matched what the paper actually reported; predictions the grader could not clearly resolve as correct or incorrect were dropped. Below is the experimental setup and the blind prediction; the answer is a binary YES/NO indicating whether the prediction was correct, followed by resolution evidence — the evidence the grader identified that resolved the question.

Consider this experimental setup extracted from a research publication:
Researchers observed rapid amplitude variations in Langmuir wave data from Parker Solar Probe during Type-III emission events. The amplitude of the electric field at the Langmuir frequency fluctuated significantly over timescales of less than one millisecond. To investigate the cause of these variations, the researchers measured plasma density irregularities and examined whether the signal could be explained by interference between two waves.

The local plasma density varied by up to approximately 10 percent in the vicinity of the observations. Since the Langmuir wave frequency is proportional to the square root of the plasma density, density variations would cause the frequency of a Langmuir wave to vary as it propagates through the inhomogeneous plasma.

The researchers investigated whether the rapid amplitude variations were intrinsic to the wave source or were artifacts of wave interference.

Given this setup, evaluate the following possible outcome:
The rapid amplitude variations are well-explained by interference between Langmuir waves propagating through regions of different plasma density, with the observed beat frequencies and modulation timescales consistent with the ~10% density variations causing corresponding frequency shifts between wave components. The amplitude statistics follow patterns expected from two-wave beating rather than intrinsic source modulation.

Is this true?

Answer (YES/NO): NO